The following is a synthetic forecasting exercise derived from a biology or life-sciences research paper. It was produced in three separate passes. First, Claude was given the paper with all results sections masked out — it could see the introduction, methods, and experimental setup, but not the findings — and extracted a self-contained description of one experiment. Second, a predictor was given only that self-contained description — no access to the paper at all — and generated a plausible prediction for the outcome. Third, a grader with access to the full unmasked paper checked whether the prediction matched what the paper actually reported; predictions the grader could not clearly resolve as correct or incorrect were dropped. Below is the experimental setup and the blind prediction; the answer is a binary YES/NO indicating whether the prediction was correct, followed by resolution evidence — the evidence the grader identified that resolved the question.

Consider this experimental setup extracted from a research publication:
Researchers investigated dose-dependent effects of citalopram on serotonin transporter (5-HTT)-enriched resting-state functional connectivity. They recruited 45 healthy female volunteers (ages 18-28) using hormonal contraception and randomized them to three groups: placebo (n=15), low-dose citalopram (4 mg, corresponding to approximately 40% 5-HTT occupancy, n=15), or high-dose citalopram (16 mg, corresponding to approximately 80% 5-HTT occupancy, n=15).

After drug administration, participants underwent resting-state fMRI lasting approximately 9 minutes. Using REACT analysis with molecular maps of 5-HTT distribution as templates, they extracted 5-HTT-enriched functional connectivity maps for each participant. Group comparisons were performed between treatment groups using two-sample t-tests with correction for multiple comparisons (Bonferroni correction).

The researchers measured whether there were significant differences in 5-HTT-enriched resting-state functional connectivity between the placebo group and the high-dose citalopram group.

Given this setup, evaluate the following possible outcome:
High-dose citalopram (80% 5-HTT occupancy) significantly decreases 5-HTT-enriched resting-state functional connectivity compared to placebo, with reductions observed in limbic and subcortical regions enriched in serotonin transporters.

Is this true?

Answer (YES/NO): NO